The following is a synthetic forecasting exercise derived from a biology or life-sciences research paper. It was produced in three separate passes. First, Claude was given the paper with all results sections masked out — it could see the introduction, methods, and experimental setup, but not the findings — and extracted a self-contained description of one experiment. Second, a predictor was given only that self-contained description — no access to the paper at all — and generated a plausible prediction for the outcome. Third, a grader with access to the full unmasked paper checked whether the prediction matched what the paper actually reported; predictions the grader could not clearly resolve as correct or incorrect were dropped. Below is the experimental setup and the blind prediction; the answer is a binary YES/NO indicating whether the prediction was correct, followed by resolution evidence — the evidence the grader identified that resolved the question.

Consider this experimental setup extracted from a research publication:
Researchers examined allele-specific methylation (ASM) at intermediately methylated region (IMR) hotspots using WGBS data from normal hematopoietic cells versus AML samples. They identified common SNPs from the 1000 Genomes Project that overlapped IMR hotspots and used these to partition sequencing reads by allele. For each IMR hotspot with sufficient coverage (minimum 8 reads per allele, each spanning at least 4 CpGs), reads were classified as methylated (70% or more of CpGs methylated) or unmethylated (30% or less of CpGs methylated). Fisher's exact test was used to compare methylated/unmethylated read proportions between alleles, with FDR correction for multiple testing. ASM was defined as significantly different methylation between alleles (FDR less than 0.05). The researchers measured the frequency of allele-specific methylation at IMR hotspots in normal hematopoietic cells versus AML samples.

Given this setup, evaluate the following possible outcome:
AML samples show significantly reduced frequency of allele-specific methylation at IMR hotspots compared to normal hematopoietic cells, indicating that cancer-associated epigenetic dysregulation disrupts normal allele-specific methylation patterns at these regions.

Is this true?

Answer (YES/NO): NO